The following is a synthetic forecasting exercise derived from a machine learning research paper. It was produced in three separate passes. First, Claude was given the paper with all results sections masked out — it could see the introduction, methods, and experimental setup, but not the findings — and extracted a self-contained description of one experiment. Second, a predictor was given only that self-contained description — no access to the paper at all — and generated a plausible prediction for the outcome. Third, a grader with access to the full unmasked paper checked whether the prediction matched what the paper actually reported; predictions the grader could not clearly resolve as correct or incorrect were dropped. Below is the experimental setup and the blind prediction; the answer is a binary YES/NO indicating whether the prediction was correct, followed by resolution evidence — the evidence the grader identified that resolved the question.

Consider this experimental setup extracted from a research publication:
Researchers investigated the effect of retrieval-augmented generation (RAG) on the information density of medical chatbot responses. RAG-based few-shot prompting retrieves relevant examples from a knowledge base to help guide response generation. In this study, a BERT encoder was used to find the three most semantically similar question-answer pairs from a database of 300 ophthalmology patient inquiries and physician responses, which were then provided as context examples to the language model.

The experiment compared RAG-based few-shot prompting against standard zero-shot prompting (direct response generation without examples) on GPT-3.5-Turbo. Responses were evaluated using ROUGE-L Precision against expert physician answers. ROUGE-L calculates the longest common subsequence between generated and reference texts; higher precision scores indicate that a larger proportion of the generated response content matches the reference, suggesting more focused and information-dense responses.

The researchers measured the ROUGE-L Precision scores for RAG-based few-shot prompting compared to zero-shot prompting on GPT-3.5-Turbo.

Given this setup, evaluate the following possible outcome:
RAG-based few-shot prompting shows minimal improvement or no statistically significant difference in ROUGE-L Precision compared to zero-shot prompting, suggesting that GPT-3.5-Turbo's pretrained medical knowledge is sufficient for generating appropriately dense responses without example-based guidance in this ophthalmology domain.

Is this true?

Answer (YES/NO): NO